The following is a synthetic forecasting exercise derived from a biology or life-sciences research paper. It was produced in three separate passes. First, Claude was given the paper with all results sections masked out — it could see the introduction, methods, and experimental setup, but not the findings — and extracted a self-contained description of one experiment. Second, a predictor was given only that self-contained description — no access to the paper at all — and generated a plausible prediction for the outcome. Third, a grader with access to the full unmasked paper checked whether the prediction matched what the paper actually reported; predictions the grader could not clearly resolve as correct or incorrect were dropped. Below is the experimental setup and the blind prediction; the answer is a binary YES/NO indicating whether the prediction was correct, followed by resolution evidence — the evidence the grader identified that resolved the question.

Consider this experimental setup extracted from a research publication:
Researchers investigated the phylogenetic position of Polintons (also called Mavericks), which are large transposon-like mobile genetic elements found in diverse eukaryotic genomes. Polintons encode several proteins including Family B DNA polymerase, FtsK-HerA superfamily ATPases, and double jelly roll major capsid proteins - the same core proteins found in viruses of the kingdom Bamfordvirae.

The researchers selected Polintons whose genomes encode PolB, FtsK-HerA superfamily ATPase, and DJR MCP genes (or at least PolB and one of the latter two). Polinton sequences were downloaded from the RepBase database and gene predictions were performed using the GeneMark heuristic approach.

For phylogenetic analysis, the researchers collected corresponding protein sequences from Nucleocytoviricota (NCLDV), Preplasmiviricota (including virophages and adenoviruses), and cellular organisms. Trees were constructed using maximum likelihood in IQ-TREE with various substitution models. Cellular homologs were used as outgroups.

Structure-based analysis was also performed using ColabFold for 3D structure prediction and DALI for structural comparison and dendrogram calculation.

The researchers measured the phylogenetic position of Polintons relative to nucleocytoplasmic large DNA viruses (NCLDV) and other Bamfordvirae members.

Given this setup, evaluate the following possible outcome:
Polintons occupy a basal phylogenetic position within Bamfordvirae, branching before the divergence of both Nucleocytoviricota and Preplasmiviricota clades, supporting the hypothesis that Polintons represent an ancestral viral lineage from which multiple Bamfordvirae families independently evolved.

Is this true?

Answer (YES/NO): NO